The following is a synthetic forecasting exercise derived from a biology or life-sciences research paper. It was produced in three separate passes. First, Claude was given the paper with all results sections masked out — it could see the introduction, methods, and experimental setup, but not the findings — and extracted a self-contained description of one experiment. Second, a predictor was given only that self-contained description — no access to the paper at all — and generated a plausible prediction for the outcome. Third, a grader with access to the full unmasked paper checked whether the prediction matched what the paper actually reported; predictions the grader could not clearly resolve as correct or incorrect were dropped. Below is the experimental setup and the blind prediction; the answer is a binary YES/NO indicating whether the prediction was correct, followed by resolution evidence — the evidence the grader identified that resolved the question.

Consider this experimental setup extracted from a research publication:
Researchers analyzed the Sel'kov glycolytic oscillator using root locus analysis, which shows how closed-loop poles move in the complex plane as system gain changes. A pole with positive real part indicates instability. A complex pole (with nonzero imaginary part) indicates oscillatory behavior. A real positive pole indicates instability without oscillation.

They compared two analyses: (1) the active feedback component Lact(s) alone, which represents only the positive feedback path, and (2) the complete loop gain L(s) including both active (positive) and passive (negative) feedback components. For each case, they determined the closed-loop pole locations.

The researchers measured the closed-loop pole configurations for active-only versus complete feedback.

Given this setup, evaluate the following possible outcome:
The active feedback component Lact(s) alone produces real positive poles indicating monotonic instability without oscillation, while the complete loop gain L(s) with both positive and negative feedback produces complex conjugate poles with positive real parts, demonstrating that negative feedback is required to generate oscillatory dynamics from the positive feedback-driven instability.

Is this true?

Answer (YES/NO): YES